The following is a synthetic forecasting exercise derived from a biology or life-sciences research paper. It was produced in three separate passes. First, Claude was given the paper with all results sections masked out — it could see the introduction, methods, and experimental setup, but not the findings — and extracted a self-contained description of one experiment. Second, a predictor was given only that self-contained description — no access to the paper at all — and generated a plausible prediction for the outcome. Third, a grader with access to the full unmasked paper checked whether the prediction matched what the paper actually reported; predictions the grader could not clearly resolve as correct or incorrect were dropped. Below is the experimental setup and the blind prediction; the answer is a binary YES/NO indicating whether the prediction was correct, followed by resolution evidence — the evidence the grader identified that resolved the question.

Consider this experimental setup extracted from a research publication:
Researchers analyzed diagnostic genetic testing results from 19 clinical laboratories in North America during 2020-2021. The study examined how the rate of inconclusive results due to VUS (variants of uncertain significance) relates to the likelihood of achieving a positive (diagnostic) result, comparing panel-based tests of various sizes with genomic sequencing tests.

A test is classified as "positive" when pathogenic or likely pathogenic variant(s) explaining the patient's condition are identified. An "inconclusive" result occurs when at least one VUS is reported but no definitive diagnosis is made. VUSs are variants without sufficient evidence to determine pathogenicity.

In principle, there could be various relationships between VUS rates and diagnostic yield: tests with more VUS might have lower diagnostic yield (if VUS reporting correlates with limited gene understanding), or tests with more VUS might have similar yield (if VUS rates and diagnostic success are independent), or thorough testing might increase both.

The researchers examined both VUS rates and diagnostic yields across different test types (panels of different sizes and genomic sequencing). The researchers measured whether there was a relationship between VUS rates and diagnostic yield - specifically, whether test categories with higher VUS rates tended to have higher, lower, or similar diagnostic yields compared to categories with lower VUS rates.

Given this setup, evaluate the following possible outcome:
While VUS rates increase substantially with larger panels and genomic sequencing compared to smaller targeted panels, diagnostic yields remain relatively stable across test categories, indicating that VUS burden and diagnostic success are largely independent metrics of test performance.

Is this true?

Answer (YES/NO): NO